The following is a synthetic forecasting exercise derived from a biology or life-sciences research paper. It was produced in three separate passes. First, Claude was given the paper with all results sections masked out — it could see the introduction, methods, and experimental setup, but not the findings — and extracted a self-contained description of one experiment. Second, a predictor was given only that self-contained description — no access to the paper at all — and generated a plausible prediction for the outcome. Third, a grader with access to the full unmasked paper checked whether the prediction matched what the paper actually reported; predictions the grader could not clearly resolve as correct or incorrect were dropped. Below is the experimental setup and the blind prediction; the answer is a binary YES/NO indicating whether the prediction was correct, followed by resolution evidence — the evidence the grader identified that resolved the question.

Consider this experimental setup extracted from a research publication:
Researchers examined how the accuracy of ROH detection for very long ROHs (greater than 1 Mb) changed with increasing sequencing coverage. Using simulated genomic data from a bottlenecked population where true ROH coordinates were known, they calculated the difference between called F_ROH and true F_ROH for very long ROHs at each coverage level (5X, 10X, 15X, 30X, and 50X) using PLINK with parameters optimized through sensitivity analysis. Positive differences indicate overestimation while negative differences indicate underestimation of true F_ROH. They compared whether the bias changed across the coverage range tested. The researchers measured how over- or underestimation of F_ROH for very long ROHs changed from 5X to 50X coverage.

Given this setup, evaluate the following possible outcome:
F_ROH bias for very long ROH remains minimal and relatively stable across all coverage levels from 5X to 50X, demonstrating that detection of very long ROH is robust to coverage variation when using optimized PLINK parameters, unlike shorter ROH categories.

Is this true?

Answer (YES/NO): NO